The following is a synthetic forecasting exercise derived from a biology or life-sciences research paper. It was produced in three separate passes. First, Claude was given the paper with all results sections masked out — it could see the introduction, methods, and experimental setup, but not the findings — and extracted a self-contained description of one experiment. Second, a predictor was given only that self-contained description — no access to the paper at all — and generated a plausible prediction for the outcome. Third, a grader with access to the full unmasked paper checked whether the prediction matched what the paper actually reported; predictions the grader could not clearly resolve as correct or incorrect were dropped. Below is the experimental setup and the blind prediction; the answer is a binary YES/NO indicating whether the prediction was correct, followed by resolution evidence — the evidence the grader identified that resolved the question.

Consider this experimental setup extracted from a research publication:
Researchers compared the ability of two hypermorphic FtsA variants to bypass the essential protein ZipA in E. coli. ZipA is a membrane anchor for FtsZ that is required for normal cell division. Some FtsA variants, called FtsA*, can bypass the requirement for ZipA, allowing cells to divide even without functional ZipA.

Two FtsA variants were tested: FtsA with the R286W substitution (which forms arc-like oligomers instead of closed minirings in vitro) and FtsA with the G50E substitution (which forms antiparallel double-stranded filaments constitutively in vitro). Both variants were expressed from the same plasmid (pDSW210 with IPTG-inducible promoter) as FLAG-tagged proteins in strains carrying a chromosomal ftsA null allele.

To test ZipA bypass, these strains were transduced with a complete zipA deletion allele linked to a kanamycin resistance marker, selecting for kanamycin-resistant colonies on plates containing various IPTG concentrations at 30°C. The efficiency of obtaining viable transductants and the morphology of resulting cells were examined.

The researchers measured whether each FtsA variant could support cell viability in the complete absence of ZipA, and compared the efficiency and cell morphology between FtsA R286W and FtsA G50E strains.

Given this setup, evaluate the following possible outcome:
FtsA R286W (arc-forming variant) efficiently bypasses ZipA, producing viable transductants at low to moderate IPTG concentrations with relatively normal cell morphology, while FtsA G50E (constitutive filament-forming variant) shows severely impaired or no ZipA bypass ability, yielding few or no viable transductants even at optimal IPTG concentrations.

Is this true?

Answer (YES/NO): NO